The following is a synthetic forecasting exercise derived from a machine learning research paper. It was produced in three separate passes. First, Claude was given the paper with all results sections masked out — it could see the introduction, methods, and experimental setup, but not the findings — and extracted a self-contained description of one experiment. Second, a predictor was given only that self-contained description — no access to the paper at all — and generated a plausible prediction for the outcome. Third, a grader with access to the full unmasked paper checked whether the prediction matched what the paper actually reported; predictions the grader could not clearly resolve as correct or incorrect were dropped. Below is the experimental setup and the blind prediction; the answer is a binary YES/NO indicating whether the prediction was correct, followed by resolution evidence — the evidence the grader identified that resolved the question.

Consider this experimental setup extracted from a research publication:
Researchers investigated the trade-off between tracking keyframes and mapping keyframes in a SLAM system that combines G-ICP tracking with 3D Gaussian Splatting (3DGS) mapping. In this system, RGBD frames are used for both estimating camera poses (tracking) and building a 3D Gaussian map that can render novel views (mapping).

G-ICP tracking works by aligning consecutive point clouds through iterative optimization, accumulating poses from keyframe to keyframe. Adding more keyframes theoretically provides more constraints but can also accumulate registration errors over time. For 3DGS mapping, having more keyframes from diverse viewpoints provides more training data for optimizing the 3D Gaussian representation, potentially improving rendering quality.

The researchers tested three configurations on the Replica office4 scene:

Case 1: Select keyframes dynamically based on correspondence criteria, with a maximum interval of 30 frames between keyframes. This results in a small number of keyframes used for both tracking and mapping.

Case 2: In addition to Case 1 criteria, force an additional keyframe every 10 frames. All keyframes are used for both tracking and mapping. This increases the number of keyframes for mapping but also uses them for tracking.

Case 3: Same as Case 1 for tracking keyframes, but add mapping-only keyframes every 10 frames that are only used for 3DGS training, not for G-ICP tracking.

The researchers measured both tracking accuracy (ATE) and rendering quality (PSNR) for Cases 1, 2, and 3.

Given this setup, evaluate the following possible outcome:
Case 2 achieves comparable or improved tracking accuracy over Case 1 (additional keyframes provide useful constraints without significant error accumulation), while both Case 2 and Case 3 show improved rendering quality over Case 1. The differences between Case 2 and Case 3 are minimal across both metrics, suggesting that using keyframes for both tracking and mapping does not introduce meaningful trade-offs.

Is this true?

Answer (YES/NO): NO